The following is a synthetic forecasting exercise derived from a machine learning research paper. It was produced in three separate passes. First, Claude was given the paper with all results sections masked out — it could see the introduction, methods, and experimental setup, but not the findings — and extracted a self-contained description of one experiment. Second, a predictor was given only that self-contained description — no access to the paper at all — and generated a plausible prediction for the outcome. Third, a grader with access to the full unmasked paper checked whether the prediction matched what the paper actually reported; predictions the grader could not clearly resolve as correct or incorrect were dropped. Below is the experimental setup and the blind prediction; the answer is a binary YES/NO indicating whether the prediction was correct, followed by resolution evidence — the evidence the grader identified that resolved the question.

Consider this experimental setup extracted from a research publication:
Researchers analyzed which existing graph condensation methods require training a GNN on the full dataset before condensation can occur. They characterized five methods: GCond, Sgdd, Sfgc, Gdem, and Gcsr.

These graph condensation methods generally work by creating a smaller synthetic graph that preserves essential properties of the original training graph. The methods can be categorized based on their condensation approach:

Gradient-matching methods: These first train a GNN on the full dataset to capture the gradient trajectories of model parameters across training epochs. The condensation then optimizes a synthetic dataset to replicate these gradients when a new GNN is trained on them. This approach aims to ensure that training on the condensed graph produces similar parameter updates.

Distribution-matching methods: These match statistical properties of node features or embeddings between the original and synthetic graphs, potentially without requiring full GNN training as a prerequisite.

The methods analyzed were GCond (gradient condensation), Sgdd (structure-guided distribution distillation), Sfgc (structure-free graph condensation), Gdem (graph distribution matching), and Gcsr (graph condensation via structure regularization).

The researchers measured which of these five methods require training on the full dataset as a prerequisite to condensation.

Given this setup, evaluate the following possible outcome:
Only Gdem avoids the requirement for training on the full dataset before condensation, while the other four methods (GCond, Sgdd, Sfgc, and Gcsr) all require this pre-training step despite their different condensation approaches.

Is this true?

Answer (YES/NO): YES